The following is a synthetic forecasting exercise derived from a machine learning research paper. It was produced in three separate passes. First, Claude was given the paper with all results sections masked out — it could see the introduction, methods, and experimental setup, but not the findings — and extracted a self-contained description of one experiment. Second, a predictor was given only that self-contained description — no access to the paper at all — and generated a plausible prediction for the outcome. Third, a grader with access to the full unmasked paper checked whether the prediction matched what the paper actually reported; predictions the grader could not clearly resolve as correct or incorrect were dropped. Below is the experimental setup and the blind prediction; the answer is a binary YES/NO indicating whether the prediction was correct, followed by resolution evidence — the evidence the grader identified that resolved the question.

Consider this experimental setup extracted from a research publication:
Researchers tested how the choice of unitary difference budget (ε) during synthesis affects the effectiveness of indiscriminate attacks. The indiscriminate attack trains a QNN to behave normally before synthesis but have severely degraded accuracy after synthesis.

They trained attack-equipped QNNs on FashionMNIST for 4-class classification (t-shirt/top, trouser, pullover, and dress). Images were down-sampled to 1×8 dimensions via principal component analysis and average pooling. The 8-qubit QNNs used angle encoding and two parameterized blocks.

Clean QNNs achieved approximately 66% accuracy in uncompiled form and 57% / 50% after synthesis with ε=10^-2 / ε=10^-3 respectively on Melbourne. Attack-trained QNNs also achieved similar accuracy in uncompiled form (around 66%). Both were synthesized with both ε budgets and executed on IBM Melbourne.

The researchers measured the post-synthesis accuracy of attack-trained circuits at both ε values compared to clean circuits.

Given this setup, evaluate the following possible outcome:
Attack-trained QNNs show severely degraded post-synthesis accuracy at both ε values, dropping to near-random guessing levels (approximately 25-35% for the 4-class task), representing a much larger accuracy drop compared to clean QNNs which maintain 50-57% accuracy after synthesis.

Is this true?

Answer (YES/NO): NO